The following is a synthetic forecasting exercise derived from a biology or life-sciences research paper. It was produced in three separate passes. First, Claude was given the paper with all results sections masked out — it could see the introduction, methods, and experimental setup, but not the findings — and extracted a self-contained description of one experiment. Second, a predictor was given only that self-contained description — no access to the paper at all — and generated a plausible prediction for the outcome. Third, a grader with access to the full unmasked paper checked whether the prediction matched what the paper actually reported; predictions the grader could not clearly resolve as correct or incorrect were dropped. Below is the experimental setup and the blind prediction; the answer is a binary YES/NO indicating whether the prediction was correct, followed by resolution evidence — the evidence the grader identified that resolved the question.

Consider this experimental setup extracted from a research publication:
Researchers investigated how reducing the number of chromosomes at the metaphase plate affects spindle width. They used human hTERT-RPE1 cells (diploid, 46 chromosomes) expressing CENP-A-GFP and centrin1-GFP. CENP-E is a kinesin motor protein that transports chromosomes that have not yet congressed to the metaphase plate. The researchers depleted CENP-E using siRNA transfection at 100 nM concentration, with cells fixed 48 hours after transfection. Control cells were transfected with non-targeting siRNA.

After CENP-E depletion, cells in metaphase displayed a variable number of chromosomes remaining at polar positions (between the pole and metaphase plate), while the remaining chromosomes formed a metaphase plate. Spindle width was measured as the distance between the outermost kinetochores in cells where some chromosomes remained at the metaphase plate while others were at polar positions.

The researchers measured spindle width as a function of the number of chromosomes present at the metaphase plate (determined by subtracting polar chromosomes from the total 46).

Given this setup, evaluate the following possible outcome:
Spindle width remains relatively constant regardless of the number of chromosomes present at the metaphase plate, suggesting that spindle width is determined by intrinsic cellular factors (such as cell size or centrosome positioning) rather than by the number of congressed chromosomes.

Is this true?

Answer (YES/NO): NO